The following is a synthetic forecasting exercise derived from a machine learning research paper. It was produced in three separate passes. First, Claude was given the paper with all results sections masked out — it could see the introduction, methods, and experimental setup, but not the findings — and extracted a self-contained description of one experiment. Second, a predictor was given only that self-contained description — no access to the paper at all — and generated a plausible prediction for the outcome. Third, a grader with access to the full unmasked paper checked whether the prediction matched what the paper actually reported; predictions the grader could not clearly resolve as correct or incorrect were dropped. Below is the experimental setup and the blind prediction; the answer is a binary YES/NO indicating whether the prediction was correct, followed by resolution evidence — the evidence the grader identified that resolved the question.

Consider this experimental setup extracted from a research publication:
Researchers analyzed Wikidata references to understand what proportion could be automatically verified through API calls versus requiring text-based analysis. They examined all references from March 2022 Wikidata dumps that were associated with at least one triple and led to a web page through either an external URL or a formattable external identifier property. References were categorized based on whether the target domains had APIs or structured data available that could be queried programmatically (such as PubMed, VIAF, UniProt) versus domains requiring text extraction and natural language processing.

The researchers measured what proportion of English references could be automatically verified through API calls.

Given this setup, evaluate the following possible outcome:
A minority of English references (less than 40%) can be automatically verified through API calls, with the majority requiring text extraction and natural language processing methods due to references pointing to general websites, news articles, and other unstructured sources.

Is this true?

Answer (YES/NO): NO